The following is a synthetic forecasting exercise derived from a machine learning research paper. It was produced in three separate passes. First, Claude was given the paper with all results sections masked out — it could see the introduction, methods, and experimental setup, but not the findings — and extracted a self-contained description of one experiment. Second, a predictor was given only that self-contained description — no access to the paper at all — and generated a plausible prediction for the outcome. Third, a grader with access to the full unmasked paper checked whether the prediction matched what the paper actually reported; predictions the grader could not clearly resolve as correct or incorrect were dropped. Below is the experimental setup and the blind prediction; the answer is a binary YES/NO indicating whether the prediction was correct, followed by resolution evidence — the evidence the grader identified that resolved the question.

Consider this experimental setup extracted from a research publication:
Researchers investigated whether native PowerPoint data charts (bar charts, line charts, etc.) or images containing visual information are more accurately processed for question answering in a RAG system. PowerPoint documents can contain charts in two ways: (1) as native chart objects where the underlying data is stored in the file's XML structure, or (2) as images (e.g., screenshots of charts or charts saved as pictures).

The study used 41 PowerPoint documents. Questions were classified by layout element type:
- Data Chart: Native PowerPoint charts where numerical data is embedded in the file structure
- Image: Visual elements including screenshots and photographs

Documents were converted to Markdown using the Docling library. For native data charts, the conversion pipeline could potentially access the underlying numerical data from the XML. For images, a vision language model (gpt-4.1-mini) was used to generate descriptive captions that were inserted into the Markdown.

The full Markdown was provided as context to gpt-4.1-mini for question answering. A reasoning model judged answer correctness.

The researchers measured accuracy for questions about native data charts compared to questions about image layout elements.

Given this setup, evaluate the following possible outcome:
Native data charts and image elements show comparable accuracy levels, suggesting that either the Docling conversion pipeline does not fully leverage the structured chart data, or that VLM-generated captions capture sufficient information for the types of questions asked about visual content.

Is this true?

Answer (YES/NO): NO